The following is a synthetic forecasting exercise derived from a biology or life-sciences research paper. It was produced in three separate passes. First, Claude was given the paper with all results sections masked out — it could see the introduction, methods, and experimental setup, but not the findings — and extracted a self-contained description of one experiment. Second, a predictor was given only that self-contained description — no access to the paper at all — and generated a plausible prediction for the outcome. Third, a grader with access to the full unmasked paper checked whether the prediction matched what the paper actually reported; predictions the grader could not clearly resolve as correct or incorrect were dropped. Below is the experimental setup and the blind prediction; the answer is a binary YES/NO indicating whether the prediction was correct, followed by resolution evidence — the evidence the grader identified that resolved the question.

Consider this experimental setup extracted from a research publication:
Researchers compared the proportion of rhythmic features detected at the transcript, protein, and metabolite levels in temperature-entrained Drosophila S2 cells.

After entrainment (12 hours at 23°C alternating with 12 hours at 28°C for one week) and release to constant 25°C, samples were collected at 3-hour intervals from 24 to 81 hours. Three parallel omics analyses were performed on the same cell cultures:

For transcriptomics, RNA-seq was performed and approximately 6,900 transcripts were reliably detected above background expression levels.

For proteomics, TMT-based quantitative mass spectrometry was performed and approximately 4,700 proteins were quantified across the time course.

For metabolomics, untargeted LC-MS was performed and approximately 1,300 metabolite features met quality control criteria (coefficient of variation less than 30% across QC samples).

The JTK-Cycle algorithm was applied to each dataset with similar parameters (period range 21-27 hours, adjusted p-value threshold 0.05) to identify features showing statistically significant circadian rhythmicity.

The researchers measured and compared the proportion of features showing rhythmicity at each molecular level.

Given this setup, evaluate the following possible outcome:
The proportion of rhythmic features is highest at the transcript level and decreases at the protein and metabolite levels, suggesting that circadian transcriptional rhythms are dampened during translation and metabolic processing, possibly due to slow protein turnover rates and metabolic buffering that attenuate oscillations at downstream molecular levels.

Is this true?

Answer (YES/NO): NO